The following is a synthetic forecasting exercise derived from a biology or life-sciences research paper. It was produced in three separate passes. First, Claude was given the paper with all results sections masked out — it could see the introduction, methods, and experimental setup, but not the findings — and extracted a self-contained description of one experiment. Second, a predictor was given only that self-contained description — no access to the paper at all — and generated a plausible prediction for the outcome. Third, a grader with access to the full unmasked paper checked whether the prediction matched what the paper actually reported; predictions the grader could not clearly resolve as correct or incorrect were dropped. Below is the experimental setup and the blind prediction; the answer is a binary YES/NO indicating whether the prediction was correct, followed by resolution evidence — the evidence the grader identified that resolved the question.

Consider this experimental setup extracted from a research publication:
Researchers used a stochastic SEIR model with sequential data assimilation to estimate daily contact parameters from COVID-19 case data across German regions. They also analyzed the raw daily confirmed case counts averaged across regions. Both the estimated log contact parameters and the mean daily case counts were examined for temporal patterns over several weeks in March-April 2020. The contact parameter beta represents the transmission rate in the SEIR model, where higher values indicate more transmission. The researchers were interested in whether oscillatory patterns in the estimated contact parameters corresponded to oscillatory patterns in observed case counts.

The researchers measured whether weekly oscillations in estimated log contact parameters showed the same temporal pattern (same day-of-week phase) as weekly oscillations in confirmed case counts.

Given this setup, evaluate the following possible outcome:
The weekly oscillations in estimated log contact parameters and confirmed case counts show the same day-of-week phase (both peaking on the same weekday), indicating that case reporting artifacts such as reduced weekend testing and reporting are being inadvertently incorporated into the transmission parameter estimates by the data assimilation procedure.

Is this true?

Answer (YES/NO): NO